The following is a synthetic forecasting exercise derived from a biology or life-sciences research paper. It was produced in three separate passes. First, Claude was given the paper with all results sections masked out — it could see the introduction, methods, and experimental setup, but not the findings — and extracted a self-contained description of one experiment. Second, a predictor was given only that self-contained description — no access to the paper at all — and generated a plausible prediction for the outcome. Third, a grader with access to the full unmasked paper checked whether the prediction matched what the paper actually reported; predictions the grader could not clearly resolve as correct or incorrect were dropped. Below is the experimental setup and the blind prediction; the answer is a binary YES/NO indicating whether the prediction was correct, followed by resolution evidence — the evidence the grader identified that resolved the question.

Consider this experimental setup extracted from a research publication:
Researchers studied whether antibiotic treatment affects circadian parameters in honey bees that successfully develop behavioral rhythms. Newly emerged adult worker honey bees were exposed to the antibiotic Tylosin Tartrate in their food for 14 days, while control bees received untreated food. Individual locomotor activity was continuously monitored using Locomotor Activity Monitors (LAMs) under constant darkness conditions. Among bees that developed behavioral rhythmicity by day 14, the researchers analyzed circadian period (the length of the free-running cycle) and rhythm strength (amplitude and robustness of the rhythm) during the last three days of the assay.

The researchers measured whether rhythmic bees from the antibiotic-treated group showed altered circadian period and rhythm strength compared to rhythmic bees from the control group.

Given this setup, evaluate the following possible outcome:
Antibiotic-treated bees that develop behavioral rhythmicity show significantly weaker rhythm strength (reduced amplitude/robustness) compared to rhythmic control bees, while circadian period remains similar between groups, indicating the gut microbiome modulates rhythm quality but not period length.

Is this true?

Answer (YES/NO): NO